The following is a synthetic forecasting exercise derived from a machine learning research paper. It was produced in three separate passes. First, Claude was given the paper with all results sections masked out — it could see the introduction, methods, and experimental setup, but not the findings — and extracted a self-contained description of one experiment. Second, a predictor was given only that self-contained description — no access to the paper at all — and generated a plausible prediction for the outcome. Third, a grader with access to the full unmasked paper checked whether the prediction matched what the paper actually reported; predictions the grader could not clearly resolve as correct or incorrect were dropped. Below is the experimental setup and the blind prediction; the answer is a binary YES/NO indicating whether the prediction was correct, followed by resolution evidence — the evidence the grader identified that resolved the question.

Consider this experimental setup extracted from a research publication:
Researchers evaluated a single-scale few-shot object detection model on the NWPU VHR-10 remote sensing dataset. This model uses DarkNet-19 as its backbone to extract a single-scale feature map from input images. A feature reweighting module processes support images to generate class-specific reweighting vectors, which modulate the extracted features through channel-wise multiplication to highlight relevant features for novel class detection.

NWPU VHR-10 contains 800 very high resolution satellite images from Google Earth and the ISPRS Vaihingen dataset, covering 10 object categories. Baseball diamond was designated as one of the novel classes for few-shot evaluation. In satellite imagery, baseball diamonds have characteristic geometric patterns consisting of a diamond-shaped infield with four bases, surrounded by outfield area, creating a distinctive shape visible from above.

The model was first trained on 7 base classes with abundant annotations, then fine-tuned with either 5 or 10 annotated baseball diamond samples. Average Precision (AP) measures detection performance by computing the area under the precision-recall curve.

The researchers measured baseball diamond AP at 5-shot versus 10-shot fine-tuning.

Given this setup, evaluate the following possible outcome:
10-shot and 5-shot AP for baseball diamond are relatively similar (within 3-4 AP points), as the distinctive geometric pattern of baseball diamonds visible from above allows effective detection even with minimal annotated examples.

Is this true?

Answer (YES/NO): NO